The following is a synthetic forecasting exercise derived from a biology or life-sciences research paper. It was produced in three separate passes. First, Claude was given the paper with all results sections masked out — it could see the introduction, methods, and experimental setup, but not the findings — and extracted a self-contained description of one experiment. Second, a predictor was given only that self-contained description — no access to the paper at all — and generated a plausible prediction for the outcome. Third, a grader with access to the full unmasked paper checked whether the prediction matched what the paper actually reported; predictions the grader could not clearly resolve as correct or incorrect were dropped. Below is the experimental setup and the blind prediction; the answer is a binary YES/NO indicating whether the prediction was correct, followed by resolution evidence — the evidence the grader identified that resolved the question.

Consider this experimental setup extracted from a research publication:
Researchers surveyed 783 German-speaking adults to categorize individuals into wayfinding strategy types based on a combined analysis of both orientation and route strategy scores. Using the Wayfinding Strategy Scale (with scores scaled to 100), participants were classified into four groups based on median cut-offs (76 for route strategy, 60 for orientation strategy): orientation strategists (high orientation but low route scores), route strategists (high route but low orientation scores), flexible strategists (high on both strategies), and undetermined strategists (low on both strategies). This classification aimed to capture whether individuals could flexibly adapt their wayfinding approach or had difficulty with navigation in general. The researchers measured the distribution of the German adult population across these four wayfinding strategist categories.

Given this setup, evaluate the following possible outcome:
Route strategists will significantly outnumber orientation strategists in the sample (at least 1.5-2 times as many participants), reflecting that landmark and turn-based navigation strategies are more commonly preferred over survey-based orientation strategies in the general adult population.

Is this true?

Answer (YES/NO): NO